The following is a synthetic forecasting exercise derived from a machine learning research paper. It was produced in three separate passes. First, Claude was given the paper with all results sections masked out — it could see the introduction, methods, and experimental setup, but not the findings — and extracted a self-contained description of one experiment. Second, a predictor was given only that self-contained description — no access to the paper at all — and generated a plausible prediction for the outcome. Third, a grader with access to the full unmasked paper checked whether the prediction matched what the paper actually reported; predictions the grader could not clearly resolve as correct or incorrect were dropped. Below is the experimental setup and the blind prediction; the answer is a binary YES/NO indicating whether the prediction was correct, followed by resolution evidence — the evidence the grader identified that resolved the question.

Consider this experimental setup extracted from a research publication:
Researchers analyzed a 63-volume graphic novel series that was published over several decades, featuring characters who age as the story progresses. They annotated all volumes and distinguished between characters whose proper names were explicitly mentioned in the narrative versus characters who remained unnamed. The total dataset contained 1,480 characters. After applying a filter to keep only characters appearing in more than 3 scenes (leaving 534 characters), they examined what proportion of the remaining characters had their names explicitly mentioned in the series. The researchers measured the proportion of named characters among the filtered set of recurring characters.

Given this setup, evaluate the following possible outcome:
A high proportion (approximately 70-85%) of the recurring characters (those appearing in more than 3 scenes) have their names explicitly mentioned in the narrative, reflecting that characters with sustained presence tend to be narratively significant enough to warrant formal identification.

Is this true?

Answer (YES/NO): NO